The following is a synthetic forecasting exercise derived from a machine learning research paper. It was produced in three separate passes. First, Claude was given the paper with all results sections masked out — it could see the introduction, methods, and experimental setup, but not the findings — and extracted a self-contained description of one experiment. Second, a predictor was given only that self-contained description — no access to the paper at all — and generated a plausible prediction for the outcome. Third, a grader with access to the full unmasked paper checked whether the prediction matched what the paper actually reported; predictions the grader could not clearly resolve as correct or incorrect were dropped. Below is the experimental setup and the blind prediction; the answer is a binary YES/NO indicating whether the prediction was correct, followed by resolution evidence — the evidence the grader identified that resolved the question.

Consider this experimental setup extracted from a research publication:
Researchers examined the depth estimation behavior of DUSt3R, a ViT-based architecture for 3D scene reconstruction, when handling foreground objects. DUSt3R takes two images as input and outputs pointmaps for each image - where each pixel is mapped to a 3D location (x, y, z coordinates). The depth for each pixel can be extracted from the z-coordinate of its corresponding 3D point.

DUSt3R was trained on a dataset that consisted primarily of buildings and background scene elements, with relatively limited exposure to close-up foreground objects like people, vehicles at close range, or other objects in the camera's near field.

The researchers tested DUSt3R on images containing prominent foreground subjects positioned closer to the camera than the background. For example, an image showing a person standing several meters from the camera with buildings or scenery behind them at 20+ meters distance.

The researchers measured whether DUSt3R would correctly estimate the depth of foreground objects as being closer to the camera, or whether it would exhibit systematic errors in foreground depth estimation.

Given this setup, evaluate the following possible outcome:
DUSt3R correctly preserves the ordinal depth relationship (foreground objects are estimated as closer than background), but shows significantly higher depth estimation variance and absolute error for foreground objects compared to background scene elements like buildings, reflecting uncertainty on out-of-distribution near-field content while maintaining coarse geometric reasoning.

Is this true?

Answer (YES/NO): NO